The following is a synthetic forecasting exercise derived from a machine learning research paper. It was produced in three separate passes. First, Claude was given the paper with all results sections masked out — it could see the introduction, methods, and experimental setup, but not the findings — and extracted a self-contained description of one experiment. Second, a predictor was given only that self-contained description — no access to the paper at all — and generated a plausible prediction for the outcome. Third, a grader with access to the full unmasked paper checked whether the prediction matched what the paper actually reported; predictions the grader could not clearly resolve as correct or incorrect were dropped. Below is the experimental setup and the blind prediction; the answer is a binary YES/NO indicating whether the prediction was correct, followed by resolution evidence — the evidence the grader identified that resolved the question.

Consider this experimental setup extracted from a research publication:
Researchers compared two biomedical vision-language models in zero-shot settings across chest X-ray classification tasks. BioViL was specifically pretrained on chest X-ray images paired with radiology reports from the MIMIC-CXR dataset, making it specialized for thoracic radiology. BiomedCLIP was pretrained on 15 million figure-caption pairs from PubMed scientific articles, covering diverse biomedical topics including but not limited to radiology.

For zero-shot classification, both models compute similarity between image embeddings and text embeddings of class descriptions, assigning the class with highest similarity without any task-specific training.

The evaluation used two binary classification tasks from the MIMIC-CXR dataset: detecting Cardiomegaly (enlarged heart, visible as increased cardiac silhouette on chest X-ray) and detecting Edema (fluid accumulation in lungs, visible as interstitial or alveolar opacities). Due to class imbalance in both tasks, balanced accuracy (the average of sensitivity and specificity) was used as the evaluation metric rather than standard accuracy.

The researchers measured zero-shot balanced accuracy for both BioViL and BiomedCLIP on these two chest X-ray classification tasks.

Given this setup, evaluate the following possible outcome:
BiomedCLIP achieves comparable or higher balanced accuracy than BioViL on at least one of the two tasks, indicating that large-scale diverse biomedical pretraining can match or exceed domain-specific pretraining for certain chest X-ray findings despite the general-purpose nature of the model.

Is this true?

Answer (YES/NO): YES